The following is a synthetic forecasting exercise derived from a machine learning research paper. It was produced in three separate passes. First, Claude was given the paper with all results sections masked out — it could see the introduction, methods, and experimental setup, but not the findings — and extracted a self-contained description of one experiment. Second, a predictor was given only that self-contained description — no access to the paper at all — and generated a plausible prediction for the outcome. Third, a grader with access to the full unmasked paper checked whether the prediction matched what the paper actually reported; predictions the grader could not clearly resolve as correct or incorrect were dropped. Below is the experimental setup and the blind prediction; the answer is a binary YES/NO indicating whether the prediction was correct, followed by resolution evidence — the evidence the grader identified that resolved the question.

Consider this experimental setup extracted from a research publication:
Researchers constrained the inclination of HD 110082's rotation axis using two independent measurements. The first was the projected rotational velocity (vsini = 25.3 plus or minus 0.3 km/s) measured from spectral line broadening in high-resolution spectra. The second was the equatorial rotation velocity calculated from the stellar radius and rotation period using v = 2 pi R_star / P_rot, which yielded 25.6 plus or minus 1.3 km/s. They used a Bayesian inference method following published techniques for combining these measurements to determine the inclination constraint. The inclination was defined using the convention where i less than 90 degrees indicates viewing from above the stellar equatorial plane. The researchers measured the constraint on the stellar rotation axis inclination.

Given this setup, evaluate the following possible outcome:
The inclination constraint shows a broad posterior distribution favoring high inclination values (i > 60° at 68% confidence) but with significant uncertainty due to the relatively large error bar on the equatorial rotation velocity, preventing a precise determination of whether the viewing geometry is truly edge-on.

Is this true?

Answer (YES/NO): NO